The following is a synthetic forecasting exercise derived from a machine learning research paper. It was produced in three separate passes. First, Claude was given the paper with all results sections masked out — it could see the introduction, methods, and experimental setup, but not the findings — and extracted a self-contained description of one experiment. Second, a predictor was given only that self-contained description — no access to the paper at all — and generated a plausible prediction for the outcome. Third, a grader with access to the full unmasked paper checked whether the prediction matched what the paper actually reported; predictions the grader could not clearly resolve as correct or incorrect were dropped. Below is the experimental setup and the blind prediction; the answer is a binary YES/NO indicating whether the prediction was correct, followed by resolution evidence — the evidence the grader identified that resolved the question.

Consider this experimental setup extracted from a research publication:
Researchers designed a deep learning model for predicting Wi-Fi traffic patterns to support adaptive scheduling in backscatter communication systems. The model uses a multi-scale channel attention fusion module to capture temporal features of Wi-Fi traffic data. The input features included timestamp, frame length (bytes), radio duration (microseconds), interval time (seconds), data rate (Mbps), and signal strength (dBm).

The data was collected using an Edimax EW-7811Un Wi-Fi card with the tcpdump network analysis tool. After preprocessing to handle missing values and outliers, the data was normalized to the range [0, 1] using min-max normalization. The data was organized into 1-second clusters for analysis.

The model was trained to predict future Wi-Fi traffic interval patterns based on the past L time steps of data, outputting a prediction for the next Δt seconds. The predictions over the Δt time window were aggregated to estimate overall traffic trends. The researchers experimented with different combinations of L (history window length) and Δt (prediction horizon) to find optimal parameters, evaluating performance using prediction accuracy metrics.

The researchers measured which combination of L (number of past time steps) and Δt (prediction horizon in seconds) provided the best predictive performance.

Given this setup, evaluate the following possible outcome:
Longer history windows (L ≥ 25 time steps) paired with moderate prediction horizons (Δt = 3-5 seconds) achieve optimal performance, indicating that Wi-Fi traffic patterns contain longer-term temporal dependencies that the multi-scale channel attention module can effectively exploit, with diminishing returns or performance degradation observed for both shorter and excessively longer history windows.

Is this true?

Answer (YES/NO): YES